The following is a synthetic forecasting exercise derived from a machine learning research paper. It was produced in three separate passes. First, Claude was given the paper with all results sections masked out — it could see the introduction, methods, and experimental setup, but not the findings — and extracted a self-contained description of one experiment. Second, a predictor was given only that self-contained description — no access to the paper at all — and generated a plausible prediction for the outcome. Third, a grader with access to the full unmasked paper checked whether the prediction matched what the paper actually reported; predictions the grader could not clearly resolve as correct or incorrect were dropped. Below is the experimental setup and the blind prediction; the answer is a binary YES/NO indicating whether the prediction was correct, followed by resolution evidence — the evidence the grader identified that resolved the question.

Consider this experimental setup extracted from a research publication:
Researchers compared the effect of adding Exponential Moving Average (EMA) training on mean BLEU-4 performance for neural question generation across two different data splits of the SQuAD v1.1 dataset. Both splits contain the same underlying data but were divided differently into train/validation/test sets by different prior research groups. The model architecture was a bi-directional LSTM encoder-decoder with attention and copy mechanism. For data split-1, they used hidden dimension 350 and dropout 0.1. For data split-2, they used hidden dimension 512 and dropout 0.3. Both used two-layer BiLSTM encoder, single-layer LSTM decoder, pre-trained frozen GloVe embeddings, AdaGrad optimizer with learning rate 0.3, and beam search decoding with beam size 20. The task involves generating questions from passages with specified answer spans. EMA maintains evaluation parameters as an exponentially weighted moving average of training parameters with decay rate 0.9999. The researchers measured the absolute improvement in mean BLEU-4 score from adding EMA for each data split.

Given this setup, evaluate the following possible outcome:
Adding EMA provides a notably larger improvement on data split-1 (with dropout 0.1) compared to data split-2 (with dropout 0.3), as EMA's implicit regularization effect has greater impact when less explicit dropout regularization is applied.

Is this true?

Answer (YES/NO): NO